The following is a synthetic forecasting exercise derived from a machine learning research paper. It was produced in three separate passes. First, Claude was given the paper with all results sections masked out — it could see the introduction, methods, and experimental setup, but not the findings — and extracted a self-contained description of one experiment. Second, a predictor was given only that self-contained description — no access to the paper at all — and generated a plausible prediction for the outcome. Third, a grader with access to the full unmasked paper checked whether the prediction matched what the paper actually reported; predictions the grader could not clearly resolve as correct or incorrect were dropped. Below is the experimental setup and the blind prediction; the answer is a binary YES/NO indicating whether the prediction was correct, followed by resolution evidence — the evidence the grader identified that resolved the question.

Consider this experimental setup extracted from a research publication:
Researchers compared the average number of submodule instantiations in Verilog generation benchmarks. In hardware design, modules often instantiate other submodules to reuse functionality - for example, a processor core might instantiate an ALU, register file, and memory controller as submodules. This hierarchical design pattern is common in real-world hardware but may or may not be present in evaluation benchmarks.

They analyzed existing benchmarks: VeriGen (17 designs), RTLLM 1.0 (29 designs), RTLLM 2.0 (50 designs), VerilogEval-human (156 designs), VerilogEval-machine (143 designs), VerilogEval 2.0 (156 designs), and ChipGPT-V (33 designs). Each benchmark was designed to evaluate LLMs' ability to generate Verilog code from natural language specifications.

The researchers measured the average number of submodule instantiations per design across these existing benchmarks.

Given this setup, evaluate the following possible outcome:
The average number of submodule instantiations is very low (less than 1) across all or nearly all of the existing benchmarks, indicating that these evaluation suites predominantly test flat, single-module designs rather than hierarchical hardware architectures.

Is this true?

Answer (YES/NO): YES